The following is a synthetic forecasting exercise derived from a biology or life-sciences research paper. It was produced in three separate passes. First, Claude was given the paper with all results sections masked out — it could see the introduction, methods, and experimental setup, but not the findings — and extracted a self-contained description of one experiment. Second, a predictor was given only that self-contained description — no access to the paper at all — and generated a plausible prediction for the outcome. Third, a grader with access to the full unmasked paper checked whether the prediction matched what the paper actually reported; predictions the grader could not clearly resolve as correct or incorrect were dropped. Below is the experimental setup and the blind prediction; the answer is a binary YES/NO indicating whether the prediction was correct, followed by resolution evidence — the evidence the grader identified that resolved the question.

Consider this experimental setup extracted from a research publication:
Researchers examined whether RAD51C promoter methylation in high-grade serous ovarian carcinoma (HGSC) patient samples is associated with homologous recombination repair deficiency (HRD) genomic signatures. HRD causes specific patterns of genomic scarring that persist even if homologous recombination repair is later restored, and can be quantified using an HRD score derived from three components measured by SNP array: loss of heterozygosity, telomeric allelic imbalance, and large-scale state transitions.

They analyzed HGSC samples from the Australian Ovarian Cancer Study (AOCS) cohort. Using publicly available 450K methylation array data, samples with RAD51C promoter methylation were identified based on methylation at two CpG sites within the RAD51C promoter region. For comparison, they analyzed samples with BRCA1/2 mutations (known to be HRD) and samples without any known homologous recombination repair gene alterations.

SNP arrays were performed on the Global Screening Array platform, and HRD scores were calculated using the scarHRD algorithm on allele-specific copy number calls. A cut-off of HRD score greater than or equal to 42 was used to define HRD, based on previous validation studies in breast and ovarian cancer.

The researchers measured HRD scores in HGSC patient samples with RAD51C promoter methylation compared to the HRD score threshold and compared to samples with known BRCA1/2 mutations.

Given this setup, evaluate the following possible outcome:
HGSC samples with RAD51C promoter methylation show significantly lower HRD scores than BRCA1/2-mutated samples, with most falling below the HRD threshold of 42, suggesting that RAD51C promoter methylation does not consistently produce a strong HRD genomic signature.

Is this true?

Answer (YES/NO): NO